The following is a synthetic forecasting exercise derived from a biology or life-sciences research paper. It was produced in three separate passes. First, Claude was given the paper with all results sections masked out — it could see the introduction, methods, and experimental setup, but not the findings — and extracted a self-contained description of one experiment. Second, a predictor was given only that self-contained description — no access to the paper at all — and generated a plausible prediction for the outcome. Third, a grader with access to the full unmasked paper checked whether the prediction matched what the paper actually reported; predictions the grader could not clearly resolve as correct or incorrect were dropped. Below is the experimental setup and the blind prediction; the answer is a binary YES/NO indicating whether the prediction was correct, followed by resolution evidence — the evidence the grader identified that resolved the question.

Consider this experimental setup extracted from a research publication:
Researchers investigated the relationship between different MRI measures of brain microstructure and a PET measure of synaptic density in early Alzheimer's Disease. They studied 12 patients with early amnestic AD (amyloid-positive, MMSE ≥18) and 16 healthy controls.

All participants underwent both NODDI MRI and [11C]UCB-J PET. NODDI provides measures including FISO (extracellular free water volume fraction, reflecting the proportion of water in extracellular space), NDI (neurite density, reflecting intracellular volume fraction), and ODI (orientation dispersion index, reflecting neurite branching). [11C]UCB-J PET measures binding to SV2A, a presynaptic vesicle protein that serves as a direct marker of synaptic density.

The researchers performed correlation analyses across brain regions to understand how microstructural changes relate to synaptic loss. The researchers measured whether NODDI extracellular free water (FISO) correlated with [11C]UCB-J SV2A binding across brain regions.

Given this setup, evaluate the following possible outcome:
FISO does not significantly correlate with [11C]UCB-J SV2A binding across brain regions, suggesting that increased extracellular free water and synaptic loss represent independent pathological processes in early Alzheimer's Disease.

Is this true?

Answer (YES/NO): NO